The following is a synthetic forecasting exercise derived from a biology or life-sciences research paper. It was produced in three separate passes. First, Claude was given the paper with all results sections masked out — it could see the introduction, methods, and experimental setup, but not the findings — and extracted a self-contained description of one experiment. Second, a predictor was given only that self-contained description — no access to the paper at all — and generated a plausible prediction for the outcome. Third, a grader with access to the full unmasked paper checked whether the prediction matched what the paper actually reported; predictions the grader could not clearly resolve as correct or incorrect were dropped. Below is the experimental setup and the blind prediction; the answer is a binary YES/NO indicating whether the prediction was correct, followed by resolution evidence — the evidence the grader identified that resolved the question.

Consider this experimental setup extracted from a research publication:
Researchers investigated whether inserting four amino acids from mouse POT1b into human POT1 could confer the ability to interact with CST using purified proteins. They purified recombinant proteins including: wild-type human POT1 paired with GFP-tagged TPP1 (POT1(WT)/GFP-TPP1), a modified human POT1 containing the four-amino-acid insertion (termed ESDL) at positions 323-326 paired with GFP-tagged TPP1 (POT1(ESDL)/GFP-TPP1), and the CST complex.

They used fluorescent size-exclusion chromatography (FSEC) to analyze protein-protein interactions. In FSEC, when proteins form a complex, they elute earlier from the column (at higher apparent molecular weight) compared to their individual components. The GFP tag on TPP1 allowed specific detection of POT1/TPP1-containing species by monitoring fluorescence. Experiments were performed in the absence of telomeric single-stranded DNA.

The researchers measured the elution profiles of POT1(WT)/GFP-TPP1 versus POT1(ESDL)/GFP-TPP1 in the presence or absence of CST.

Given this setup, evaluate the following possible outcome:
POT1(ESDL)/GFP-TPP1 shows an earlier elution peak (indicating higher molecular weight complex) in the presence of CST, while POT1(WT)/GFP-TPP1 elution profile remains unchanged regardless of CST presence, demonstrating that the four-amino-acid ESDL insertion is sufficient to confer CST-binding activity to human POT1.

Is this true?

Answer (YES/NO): YES